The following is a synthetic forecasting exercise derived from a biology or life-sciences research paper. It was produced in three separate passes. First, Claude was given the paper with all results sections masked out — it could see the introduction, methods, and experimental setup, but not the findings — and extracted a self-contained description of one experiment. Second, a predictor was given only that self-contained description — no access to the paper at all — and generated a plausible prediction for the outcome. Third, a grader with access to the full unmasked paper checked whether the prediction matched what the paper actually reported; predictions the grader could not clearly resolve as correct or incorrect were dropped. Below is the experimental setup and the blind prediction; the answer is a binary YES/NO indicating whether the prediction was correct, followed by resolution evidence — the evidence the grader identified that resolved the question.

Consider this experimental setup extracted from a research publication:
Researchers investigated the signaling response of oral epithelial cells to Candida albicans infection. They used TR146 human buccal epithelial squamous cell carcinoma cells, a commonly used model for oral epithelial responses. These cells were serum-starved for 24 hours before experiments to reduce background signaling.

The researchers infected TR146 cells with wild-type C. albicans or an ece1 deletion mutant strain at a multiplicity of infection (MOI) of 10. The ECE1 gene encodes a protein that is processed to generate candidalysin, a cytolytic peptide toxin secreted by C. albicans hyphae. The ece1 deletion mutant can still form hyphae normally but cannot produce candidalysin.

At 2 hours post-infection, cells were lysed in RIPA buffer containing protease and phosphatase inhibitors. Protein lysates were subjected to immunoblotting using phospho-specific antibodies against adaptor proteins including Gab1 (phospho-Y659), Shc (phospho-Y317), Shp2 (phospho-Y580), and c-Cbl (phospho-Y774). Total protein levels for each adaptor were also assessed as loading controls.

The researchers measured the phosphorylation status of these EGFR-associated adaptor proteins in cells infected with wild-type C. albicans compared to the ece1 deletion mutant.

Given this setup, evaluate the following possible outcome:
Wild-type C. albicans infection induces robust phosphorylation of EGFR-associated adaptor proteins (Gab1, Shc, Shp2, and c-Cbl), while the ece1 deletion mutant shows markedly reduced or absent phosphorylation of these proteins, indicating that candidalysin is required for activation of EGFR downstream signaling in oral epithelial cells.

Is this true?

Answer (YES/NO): YES